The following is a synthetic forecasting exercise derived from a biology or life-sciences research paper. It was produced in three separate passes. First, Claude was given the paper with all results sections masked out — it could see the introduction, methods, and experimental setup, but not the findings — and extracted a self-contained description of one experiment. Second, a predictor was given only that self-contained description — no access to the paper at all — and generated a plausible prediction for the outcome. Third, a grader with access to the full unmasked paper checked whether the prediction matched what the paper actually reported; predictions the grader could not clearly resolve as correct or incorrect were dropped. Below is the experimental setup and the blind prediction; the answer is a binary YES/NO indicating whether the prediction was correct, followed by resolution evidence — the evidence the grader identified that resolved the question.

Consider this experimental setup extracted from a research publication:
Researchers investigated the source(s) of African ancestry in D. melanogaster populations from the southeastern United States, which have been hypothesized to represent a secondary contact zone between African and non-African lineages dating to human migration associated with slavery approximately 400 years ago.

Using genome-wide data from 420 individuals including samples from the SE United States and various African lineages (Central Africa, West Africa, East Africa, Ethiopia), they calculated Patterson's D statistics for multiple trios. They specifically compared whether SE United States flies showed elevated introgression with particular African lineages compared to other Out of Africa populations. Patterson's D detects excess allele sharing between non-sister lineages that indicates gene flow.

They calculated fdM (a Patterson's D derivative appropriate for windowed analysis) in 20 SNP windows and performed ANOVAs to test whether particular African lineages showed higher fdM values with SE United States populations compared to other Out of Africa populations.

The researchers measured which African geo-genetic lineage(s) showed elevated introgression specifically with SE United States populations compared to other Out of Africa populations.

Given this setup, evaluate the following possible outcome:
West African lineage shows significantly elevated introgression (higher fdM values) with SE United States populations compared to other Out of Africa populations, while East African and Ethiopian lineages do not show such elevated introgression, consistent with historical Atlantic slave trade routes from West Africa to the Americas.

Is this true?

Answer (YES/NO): YES